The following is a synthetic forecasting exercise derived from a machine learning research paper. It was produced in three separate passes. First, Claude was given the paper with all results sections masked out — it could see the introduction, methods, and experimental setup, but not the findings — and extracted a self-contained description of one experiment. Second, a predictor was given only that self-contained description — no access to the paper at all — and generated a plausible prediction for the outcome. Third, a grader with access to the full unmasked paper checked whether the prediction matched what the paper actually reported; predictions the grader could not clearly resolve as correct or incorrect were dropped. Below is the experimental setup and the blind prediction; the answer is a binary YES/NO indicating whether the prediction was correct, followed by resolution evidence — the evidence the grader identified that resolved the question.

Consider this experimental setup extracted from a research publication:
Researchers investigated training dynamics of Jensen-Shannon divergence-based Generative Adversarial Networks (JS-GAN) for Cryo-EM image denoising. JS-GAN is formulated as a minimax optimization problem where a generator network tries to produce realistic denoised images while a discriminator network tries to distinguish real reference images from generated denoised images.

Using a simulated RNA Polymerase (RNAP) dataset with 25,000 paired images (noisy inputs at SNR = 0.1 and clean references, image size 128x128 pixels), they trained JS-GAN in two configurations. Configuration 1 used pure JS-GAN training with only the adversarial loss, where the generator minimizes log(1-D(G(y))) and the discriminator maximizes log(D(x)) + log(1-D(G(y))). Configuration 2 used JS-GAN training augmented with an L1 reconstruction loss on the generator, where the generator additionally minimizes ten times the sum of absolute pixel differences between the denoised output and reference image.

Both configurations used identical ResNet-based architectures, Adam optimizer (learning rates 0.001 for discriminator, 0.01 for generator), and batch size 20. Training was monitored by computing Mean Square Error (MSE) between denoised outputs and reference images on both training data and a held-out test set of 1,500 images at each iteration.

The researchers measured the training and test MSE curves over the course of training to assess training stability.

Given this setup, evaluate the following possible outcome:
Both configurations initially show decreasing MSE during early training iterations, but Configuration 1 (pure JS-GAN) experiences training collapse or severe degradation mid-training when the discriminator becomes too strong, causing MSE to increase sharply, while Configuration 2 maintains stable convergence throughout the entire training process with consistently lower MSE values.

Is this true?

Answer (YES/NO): NO